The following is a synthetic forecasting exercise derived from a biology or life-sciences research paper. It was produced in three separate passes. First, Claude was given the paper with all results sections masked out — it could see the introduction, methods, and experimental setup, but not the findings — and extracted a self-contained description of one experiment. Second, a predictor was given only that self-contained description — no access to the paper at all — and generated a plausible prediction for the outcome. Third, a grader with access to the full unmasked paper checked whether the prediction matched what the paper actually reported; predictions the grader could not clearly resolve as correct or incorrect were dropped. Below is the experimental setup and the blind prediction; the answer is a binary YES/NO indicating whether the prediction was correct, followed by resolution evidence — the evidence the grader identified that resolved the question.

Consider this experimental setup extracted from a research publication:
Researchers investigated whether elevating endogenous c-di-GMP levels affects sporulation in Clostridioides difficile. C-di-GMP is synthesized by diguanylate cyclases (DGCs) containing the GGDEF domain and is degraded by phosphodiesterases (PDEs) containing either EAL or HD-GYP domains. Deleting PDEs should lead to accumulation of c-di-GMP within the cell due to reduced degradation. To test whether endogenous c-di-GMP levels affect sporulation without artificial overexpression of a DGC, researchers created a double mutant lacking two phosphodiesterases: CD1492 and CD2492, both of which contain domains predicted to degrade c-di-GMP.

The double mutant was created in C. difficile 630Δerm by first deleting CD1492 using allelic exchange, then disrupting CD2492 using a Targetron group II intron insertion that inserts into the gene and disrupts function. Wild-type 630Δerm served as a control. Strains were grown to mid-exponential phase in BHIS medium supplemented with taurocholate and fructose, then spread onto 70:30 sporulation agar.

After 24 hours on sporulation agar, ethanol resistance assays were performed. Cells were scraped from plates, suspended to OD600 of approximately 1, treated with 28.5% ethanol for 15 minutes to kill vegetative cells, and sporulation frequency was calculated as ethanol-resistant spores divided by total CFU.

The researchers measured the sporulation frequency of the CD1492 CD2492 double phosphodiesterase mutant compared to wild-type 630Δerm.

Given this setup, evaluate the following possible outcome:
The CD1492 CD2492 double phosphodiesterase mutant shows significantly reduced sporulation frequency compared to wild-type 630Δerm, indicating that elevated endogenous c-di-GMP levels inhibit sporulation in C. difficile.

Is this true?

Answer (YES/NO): NO